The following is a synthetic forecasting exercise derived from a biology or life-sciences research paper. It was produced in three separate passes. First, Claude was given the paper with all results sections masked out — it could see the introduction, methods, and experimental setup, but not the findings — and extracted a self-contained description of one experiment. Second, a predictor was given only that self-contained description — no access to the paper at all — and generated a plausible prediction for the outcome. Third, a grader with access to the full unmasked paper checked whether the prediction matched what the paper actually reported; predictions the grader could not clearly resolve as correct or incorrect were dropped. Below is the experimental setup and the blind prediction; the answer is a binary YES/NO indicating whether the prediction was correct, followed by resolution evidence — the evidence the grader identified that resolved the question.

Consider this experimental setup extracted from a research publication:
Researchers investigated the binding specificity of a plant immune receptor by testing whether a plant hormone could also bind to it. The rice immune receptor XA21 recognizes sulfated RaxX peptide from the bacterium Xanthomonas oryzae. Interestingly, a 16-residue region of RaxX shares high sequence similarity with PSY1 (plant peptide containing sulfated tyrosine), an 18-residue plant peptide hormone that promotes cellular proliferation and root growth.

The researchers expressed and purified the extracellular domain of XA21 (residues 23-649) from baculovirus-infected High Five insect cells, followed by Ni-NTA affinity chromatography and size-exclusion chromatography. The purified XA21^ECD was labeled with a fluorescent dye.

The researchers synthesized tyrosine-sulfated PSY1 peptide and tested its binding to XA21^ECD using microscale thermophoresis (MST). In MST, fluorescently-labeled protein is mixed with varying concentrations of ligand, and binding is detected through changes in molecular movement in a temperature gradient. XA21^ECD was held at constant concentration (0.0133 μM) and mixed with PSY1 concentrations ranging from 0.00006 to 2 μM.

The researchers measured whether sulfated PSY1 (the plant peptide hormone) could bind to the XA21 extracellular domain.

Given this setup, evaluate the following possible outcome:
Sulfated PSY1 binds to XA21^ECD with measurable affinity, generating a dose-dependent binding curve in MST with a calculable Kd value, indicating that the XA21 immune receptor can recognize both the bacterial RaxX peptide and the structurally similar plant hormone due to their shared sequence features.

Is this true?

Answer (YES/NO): NO